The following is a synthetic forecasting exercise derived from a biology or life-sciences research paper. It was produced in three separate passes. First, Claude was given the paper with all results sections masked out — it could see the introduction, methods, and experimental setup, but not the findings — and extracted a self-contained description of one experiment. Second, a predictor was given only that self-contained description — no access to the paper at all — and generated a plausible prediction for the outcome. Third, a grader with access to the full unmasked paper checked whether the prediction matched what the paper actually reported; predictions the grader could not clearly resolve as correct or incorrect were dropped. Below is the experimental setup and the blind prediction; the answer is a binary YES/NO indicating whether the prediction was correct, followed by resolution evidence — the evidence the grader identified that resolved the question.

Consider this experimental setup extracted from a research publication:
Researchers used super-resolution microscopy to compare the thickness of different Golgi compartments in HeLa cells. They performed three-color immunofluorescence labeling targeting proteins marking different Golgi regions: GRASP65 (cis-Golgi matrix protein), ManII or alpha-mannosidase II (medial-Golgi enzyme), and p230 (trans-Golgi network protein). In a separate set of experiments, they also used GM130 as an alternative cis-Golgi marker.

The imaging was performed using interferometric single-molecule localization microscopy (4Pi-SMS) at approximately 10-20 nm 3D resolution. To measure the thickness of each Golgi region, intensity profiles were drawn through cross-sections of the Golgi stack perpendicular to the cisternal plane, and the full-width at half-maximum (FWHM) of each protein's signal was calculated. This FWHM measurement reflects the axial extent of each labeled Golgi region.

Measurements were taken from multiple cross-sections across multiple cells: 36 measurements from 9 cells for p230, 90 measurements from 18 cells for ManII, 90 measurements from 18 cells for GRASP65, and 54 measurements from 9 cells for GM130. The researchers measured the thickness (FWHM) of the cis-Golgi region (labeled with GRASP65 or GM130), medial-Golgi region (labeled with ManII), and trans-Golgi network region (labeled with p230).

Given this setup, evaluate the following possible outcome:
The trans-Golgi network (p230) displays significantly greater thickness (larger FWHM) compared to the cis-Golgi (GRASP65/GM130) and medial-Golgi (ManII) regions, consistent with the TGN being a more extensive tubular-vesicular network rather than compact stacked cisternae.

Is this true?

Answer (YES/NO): NO